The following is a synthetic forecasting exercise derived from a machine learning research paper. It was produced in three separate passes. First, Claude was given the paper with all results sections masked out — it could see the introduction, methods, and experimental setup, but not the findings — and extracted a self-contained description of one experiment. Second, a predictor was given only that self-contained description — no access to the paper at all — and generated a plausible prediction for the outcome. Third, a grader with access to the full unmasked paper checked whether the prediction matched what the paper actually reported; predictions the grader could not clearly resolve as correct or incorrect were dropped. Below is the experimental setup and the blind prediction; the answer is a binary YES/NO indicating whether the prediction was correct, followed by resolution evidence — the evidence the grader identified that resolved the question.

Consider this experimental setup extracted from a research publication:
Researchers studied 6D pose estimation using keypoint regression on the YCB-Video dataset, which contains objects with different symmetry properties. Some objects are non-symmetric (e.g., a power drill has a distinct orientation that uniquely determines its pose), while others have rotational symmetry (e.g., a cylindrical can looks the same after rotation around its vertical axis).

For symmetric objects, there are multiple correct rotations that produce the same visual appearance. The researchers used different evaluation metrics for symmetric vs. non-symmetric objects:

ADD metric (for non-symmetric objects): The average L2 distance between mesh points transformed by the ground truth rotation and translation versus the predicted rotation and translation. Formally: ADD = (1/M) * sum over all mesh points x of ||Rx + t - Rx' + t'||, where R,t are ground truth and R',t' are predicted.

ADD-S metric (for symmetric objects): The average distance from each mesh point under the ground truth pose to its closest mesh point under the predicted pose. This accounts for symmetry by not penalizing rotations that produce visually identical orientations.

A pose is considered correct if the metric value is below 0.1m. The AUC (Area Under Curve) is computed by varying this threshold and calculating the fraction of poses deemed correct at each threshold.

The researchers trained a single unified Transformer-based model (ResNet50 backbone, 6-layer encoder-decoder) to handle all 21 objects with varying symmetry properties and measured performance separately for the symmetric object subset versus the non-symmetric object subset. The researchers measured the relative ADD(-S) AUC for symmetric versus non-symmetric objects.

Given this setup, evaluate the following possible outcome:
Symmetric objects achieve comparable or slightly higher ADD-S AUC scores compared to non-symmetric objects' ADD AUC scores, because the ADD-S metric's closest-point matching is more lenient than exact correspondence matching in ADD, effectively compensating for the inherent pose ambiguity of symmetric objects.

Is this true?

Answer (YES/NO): NO